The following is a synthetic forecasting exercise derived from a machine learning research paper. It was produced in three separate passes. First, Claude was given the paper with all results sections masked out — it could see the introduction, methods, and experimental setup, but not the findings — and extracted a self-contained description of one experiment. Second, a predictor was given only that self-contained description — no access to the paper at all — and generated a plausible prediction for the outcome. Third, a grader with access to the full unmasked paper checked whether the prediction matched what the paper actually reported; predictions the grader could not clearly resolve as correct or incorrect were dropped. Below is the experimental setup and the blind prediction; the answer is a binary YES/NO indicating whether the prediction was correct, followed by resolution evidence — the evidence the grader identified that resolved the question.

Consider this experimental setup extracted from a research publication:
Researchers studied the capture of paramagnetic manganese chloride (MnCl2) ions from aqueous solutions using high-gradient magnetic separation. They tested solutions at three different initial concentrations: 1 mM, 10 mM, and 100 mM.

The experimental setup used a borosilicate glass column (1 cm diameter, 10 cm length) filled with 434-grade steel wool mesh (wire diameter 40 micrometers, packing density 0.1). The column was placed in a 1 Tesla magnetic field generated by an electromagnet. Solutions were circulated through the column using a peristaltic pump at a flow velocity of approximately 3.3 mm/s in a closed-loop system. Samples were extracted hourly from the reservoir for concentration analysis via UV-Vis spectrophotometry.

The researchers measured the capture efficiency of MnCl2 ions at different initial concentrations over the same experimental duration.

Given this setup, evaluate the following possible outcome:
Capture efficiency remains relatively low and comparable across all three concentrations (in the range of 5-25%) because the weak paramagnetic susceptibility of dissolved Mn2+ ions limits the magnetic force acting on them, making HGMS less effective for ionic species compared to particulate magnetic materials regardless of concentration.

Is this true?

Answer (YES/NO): NO